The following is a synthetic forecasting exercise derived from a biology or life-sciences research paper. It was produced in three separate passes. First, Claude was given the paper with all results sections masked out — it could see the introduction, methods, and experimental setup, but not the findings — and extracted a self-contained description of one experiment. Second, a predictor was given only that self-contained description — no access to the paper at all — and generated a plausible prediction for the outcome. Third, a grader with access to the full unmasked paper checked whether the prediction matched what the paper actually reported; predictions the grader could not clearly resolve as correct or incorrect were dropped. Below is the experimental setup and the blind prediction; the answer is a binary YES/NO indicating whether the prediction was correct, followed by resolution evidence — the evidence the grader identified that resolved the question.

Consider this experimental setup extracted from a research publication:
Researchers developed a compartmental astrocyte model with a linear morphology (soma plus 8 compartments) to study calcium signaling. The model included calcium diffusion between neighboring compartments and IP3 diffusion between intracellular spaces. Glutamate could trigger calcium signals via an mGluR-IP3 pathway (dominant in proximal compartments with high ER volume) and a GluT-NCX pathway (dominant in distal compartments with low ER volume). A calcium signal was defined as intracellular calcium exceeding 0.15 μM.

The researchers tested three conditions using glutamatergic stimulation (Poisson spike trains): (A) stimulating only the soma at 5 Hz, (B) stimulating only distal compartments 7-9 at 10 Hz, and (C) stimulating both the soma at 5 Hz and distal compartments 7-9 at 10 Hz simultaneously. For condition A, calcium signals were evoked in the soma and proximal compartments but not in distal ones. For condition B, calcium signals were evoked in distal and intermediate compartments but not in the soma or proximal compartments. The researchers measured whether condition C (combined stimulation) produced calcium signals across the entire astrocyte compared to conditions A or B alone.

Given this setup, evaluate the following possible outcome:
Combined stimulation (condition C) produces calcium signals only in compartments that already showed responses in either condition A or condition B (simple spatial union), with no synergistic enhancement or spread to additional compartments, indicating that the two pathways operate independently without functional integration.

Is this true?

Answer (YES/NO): NO